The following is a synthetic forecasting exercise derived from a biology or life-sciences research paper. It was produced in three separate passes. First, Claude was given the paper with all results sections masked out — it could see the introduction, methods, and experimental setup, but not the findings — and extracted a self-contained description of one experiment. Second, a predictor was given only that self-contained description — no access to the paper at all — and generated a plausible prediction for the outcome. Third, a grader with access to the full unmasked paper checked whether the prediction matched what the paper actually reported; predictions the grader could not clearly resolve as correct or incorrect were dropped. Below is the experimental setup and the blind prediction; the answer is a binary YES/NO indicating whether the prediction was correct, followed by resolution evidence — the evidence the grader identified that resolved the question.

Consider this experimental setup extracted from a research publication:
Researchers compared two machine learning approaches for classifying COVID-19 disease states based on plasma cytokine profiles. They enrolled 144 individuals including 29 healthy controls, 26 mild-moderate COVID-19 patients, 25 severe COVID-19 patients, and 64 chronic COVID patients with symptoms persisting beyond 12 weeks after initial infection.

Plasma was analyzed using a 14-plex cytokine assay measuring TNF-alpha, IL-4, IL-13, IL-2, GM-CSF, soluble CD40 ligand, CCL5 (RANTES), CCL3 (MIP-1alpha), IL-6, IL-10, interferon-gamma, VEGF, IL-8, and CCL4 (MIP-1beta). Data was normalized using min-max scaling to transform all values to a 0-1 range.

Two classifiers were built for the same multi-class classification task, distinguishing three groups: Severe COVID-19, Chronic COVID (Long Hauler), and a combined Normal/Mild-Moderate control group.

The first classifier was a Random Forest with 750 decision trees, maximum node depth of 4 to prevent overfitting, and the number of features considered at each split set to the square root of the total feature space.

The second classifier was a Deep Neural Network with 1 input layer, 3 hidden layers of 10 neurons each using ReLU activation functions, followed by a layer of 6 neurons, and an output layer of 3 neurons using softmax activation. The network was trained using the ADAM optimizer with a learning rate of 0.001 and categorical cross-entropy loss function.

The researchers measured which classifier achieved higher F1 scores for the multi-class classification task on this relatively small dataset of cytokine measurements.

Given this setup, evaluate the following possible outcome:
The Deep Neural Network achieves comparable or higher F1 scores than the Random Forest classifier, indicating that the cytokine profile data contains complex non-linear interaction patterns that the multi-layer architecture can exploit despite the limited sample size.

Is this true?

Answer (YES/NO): YES